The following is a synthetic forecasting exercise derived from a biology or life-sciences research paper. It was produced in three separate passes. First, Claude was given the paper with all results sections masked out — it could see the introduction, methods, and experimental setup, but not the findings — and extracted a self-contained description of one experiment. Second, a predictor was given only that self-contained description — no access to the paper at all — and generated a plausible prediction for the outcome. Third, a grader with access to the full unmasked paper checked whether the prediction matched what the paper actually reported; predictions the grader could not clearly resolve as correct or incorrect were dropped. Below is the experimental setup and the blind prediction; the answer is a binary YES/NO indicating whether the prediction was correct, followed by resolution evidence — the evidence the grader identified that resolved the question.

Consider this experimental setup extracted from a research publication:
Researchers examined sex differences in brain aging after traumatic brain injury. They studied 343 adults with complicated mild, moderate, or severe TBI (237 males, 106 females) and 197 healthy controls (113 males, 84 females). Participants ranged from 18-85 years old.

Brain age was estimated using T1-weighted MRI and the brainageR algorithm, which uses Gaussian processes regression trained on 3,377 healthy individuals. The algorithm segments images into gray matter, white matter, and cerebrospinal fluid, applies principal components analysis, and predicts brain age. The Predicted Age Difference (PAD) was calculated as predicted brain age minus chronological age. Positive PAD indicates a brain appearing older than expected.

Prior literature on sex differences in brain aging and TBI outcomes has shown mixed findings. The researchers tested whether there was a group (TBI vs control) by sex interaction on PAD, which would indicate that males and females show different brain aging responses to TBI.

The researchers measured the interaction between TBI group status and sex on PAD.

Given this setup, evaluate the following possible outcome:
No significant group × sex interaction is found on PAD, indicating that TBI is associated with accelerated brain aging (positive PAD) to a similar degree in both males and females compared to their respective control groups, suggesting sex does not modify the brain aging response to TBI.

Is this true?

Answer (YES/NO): NO